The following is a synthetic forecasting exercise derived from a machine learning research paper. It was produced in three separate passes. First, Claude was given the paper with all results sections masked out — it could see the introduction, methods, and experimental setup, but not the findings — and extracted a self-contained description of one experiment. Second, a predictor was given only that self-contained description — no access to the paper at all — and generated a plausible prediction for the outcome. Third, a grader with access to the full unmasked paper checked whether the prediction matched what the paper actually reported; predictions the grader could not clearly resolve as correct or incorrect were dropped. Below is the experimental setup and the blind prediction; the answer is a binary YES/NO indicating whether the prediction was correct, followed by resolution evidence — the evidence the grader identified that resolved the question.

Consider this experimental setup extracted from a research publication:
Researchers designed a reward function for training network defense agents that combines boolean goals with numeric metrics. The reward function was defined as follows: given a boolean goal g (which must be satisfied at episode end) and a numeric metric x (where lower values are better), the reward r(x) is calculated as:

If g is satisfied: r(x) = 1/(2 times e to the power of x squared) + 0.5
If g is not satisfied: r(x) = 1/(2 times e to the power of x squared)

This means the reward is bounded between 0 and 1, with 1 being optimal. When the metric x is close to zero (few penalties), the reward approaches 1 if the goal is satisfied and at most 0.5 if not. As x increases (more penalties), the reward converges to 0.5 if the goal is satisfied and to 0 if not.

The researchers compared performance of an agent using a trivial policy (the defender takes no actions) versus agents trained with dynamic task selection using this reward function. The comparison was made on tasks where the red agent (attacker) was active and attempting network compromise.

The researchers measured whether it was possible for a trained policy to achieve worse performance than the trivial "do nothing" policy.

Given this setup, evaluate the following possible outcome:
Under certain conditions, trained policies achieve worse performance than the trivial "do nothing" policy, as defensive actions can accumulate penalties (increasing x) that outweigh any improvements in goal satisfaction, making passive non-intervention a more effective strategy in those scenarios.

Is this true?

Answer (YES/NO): YES